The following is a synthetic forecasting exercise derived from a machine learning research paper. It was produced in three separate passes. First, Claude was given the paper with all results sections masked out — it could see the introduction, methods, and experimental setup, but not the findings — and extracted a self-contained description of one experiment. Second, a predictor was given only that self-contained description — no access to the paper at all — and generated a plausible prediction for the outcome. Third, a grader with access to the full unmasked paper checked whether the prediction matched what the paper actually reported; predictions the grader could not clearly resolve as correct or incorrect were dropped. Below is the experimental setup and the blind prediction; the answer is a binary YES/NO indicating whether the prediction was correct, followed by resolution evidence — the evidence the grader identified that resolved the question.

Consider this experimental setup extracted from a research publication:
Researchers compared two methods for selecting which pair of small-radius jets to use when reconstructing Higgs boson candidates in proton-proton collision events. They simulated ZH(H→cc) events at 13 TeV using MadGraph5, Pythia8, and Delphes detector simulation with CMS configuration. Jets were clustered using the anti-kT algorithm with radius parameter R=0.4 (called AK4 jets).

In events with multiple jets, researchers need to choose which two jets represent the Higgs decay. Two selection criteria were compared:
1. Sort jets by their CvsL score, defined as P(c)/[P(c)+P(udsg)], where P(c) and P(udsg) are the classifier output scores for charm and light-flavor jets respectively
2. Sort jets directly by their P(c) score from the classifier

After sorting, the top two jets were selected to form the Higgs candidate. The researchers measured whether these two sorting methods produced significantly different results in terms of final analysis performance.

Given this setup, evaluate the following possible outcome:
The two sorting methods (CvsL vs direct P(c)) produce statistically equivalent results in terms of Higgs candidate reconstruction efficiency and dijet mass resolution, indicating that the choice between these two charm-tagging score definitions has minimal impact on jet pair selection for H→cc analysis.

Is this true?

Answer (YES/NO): YES